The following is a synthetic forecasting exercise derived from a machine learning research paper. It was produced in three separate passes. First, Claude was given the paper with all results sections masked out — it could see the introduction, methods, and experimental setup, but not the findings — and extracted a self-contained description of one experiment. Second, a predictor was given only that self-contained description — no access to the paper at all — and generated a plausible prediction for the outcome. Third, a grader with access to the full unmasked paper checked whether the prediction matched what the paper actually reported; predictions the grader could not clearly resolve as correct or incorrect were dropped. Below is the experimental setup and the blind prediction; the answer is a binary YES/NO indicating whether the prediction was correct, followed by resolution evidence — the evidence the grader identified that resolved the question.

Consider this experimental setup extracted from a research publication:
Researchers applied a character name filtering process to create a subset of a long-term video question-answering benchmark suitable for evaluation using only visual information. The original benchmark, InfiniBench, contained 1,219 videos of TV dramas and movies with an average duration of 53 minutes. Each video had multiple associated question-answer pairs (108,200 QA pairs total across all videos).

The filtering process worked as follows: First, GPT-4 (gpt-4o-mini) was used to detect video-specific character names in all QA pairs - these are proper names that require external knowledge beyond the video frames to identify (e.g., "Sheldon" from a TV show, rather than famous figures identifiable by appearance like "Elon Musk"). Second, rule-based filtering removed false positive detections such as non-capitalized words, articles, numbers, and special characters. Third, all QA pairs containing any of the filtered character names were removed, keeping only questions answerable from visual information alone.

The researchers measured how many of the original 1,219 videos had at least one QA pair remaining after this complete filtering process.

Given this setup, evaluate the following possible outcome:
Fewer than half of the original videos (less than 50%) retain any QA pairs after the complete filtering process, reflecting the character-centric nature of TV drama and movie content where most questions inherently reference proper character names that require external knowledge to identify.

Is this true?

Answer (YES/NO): YES